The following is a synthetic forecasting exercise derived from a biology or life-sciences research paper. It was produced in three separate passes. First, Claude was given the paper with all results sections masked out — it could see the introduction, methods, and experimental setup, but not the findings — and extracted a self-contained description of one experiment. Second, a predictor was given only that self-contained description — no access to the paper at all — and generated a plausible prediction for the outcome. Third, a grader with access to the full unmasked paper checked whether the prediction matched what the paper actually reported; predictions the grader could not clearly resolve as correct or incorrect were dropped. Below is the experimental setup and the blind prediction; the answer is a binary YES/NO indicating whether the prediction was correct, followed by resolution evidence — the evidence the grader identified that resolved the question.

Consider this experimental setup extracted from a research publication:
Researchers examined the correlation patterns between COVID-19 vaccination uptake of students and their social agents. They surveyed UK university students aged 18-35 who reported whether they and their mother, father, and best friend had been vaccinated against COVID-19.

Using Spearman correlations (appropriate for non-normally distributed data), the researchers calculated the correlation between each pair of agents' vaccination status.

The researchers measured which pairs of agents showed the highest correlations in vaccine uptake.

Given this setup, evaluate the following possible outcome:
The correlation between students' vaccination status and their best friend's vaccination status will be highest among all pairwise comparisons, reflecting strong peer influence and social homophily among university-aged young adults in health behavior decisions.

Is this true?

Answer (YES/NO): NO